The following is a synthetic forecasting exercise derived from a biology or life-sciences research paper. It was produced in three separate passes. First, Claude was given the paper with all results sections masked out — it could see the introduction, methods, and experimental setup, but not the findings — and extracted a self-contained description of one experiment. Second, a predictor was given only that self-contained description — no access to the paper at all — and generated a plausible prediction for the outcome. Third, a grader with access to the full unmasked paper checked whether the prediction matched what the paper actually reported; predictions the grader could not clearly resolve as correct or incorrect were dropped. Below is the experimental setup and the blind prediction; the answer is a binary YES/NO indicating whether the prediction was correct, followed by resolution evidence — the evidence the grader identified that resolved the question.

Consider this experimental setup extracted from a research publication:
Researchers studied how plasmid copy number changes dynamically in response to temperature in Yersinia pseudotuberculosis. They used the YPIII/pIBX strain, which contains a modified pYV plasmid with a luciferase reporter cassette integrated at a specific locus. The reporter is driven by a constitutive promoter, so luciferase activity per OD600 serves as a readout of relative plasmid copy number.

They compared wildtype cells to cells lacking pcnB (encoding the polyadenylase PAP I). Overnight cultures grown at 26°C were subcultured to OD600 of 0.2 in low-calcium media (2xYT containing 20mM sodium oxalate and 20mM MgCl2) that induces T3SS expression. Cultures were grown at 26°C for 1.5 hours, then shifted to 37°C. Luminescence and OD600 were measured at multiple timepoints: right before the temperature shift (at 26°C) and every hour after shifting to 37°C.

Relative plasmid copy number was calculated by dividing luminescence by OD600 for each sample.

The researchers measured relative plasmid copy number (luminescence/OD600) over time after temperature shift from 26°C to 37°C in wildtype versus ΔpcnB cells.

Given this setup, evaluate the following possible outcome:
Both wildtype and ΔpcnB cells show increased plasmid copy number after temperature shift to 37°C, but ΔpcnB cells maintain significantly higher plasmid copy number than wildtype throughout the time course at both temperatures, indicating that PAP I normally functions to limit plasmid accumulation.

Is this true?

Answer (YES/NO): NO